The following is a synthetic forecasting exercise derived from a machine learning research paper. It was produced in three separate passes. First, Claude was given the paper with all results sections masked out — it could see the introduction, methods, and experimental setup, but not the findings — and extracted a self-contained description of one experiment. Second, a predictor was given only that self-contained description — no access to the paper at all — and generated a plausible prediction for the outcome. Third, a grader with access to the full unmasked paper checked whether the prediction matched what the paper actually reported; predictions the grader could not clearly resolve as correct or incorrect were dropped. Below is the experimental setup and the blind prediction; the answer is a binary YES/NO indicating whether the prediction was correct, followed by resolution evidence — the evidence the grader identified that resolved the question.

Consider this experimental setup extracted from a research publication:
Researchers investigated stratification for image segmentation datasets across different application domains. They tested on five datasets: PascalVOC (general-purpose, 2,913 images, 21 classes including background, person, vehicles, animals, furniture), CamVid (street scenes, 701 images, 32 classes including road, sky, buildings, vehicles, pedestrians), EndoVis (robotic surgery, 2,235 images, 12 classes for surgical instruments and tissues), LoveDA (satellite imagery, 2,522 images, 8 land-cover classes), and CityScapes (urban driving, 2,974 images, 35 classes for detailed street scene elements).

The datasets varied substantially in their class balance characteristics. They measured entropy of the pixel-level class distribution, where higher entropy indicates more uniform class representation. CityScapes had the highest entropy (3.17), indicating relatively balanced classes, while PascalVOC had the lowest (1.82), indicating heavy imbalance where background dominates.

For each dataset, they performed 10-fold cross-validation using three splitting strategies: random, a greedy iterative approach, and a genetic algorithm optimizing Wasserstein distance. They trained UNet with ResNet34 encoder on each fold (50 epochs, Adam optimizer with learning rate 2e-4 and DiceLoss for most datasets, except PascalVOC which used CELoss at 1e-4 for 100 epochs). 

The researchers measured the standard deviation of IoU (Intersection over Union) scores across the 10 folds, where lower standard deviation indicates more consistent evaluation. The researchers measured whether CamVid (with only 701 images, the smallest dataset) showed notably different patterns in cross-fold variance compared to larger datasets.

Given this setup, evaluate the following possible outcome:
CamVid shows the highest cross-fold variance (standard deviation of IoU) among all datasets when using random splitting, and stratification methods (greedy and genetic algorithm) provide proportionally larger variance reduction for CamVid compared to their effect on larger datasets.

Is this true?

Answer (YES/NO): NO